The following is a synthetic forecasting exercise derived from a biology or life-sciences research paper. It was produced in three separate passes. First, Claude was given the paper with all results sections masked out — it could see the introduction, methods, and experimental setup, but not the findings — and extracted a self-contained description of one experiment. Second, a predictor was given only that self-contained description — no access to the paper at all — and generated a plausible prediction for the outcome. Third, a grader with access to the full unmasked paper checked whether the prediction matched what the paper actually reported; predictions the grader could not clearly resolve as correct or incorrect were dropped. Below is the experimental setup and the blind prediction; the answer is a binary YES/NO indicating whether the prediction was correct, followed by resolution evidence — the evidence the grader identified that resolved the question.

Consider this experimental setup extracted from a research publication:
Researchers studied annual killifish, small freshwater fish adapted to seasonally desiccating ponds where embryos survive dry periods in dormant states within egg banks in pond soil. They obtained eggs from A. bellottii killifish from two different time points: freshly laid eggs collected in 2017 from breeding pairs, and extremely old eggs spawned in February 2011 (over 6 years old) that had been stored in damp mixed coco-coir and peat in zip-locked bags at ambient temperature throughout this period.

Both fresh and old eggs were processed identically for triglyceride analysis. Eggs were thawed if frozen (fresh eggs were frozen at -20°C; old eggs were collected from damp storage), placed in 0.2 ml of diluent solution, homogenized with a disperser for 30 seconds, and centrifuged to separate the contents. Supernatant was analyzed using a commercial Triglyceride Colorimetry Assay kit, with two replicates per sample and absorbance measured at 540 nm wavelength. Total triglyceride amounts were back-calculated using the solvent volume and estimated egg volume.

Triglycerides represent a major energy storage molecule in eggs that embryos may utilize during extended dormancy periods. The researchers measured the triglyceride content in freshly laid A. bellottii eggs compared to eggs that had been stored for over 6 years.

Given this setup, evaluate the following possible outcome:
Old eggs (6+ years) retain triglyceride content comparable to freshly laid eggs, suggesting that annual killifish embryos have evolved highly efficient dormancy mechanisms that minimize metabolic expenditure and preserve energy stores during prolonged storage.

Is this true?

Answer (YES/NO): YES